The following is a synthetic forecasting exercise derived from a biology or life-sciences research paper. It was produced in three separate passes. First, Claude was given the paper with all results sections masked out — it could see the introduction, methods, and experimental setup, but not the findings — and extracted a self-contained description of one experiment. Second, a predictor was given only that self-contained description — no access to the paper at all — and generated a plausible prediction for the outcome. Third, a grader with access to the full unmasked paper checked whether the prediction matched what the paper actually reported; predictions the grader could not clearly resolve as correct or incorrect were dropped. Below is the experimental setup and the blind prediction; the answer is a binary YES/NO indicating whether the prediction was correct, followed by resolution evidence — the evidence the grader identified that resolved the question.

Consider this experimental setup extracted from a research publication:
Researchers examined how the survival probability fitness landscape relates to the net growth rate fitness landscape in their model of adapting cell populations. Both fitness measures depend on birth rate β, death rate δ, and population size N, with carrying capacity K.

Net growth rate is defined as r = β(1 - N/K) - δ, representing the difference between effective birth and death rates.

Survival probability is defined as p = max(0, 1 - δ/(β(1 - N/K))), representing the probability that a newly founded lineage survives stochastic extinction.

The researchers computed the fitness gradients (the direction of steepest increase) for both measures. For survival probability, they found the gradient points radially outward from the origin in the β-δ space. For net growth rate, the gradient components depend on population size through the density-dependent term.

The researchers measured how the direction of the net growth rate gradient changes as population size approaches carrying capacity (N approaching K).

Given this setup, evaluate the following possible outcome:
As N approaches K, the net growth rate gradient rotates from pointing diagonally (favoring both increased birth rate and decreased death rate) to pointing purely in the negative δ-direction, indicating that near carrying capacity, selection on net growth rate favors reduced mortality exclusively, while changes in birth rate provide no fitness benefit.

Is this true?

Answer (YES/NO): NO